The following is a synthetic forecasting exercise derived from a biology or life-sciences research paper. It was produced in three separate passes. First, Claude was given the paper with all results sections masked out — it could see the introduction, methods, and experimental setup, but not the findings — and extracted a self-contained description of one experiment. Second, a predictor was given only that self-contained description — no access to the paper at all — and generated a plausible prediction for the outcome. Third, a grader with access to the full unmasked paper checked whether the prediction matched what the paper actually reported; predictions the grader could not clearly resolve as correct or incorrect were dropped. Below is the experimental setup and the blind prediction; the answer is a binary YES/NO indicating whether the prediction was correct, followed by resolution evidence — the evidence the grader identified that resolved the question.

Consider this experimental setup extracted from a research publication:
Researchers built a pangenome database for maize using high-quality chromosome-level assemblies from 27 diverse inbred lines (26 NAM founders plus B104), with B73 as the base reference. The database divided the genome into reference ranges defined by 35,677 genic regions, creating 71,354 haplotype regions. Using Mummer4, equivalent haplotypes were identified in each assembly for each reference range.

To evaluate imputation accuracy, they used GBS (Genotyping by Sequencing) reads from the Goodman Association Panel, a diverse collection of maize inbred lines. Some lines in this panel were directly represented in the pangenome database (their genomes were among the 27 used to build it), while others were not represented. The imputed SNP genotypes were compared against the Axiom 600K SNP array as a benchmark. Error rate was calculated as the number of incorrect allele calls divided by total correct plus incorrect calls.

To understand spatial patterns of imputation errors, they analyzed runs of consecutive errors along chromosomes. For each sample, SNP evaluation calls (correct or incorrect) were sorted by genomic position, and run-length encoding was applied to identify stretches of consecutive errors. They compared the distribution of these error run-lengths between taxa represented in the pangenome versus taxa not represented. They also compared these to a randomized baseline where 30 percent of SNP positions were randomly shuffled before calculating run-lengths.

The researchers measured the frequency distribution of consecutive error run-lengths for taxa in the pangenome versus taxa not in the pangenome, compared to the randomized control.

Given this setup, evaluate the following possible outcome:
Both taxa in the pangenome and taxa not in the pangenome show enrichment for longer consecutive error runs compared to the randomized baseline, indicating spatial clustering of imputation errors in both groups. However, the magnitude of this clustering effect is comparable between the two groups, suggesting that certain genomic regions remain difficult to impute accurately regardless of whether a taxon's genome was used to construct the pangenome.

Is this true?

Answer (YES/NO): NO